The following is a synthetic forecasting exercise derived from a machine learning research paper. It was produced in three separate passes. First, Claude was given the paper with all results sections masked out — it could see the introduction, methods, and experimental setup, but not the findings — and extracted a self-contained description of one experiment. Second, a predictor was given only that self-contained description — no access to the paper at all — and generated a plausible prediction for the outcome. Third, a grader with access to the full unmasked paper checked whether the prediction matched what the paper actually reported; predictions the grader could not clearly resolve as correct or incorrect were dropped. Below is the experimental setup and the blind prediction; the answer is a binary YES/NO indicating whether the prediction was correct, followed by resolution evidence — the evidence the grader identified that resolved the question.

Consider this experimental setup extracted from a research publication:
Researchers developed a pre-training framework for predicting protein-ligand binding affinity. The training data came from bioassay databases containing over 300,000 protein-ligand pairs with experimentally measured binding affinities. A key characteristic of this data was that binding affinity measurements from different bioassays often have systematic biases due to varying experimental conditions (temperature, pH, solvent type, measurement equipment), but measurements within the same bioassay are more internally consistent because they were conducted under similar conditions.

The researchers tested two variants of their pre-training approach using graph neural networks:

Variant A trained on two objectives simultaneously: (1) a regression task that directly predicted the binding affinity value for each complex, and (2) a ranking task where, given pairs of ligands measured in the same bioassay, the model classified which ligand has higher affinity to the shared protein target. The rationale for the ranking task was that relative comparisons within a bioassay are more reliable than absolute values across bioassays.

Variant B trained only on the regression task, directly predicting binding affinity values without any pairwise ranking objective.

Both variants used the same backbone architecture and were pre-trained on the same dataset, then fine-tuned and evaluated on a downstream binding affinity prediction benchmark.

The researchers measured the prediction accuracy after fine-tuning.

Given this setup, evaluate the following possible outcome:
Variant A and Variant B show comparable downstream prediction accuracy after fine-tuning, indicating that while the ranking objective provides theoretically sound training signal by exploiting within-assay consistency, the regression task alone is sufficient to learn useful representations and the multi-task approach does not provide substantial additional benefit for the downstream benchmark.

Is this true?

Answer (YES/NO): NO